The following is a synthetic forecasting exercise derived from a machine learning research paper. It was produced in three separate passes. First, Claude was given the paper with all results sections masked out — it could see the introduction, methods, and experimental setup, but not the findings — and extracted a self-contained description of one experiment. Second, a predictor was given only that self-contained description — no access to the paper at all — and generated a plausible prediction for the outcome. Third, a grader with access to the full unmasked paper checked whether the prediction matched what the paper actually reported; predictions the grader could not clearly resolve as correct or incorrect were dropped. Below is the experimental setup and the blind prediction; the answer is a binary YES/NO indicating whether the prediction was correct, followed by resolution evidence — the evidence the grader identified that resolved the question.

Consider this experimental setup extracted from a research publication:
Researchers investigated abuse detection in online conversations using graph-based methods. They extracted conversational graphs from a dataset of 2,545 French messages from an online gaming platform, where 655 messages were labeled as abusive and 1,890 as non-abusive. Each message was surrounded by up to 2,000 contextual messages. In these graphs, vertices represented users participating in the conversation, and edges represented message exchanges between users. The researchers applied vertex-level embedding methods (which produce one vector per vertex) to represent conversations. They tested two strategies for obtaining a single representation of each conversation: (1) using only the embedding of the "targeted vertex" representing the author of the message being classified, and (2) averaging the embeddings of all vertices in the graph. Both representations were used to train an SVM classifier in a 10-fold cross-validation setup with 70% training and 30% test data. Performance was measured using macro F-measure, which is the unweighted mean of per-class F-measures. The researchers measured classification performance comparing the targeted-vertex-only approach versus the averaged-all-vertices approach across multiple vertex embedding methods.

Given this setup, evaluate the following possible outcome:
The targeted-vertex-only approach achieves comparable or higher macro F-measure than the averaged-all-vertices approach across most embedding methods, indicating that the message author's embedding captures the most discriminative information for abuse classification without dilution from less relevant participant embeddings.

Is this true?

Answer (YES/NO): YES